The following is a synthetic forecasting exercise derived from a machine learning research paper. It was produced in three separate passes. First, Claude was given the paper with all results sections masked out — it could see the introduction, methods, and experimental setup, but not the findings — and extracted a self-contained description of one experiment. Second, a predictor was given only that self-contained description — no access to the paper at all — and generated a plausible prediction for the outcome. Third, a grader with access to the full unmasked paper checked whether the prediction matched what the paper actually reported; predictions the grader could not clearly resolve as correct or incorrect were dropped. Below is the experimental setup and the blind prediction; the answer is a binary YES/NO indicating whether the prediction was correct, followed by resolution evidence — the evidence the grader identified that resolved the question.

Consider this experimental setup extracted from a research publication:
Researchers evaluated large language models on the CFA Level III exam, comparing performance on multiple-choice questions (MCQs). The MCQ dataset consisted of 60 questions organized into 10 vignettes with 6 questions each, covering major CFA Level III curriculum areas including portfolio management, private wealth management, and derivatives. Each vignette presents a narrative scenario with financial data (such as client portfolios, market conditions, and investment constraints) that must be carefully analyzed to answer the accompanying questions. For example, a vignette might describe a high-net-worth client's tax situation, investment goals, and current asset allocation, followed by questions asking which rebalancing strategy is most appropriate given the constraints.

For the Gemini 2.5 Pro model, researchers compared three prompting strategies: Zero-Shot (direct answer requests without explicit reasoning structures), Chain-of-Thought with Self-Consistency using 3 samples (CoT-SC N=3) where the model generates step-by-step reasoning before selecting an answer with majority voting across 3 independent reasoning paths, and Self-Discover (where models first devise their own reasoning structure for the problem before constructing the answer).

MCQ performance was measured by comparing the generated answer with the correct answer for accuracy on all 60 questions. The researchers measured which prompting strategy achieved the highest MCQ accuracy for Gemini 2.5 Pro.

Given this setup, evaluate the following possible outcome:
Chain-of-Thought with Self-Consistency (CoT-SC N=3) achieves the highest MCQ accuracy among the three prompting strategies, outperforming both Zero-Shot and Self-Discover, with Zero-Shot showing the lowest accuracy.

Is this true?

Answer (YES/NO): NO